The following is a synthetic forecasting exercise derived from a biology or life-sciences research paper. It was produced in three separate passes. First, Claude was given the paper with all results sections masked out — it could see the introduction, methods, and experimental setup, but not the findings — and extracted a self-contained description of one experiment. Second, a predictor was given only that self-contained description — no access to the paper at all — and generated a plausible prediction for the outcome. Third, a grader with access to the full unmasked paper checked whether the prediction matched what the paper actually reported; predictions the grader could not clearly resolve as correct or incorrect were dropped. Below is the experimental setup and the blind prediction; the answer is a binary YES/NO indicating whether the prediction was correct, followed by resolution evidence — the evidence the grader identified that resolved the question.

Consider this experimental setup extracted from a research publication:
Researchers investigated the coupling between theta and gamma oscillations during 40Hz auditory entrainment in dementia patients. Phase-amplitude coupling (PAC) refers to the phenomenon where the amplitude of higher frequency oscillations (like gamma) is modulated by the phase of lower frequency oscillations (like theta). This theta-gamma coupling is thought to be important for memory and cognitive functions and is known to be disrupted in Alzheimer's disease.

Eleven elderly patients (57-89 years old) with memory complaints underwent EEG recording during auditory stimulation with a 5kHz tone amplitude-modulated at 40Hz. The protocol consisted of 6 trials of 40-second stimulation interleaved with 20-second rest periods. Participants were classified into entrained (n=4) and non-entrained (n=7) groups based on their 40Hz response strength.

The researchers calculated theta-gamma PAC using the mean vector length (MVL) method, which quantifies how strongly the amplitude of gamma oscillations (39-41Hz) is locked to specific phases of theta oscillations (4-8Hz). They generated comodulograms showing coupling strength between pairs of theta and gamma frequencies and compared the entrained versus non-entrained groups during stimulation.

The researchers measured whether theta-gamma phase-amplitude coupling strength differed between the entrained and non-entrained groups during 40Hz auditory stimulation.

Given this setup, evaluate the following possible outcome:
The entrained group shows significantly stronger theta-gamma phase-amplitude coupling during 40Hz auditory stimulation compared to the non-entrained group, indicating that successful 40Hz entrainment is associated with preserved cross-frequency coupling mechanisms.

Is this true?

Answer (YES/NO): YES